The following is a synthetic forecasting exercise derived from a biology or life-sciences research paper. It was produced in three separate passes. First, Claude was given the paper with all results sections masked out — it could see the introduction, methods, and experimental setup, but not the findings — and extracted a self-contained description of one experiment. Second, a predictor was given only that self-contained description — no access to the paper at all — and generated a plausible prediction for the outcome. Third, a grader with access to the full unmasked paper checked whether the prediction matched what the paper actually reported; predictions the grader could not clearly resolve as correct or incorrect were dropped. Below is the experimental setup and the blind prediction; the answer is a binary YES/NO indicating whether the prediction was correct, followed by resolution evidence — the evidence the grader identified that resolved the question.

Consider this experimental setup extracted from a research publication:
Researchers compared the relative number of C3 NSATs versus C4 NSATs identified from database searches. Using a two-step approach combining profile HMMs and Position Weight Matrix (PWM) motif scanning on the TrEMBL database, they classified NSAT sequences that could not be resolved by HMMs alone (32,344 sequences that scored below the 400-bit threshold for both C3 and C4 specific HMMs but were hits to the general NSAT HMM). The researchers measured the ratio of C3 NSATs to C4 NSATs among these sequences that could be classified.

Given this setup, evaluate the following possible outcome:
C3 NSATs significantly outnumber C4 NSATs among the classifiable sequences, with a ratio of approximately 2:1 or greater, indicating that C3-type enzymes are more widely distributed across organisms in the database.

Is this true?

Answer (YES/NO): NO